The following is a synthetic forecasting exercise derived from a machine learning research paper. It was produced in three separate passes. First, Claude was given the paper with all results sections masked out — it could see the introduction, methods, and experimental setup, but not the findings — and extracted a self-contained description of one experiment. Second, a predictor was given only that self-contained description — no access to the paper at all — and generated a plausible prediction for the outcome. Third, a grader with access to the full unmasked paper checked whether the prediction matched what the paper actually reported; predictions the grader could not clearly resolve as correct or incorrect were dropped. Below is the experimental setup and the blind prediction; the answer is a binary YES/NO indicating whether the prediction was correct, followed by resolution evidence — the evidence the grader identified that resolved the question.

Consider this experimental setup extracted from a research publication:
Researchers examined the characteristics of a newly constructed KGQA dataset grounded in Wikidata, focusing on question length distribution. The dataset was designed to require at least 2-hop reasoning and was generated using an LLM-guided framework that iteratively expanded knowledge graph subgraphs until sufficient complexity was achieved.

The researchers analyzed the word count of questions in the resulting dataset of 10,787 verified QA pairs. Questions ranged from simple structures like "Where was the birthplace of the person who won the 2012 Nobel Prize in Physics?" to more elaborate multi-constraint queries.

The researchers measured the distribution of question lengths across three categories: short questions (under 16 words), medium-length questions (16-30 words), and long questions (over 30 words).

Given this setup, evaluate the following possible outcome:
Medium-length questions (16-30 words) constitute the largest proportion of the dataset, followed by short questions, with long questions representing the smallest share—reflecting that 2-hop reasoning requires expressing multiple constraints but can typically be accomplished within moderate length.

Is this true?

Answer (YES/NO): NO